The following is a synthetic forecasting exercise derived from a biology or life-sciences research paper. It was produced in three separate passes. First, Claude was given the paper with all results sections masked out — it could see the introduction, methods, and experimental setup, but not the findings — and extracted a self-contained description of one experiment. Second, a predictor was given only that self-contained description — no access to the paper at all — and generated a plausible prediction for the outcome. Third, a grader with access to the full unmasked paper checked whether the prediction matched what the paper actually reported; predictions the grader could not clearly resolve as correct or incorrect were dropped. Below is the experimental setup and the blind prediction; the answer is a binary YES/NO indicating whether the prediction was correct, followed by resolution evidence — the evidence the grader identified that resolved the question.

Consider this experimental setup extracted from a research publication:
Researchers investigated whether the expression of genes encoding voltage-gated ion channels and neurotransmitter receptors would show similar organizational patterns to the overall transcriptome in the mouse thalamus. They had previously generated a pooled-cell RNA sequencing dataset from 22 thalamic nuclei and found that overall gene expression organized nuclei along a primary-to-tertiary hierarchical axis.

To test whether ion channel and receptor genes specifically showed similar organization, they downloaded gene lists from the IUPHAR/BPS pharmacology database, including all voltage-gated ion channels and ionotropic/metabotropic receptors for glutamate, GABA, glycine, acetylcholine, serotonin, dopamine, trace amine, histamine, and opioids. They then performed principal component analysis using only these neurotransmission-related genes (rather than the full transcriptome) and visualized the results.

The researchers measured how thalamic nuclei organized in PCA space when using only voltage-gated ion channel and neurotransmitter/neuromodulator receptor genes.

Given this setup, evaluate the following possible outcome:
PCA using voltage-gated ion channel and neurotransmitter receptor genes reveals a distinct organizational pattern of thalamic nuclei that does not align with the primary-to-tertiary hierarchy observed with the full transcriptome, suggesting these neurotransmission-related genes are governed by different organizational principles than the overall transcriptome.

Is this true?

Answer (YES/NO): NO